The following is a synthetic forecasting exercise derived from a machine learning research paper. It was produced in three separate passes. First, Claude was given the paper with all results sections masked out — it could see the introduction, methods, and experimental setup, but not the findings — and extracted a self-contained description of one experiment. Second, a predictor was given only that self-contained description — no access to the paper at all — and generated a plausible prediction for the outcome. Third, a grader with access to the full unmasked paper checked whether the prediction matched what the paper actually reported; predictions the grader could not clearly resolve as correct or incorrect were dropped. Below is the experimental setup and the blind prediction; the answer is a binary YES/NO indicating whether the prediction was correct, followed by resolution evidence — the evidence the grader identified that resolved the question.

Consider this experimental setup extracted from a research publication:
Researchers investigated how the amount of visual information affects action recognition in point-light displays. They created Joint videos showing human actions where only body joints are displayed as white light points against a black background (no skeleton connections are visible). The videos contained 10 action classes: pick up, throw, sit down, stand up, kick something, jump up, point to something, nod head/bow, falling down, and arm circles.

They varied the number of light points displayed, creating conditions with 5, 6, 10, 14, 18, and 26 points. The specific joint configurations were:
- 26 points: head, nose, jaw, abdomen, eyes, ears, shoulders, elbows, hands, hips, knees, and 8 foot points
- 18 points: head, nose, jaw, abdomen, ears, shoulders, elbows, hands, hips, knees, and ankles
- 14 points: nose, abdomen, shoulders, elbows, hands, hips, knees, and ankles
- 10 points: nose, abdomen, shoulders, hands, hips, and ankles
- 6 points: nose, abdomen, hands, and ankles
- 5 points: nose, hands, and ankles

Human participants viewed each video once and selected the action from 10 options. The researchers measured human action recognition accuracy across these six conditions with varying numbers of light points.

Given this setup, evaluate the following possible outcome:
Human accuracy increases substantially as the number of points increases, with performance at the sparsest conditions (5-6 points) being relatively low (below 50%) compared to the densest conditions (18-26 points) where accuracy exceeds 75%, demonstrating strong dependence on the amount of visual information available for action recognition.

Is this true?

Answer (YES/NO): NO